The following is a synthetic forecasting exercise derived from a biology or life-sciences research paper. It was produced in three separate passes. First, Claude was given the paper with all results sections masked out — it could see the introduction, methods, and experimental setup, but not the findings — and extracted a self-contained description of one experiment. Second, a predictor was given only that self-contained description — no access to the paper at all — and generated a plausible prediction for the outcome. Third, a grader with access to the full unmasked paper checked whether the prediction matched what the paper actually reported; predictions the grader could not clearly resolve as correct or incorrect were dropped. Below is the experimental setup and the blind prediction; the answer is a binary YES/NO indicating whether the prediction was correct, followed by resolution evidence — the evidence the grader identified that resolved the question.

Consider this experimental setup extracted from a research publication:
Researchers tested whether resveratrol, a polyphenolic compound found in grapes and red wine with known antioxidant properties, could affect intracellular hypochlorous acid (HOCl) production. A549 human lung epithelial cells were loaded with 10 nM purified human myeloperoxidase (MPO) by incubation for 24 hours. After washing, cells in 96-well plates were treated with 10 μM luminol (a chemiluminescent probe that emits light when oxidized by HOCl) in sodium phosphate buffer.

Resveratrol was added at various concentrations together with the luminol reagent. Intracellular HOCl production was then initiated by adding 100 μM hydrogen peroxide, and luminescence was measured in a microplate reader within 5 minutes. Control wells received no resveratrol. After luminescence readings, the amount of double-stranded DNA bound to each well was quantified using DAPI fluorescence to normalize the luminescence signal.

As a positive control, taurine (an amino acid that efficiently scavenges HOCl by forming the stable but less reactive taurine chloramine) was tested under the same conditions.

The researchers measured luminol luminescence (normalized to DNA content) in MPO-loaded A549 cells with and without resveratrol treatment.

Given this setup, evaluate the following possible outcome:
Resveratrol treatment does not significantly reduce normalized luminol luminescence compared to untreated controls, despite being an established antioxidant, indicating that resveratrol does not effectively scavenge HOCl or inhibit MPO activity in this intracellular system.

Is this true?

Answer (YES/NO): NO